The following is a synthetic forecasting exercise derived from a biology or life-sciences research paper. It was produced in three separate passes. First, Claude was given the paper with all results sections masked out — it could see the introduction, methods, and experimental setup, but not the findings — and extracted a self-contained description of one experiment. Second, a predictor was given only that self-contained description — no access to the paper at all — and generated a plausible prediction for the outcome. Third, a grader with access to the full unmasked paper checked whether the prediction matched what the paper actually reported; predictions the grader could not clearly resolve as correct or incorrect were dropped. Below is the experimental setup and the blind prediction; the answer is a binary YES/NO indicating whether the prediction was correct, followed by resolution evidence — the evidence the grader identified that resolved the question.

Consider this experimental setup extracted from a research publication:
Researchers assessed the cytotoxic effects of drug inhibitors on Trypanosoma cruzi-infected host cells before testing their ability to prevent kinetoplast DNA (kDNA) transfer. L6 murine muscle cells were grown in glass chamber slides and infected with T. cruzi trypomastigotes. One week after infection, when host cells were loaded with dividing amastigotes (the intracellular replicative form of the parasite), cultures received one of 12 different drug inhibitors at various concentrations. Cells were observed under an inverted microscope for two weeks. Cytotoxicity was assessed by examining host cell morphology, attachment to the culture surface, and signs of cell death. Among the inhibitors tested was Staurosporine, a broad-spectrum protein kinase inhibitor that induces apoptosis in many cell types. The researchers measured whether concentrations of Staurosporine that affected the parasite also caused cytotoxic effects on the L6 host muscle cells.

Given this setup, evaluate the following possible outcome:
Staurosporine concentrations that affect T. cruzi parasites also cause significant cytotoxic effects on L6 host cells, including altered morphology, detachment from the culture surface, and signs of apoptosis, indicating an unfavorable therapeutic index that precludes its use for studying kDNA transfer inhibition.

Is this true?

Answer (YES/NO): NO